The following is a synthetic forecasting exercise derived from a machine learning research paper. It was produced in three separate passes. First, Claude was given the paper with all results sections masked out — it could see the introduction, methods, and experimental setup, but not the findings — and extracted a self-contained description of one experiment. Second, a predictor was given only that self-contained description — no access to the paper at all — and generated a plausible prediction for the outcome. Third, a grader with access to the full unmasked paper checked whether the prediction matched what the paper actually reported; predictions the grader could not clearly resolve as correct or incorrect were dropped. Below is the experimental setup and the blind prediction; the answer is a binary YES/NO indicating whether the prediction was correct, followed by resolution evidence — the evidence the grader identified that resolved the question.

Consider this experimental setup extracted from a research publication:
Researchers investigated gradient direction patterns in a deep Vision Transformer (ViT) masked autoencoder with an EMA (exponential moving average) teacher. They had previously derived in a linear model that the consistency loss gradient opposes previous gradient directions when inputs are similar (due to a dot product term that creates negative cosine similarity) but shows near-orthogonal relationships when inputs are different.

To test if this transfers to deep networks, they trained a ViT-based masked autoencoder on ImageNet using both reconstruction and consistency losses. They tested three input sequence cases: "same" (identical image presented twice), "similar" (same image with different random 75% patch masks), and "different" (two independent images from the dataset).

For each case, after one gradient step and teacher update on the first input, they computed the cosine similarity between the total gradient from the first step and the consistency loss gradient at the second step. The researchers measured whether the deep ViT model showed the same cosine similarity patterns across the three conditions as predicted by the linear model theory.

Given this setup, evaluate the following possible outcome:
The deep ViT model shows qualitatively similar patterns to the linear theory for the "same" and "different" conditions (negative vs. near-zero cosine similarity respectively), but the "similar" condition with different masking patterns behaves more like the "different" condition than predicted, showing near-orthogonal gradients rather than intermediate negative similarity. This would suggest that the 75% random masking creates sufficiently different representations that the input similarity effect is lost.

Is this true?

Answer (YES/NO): NO